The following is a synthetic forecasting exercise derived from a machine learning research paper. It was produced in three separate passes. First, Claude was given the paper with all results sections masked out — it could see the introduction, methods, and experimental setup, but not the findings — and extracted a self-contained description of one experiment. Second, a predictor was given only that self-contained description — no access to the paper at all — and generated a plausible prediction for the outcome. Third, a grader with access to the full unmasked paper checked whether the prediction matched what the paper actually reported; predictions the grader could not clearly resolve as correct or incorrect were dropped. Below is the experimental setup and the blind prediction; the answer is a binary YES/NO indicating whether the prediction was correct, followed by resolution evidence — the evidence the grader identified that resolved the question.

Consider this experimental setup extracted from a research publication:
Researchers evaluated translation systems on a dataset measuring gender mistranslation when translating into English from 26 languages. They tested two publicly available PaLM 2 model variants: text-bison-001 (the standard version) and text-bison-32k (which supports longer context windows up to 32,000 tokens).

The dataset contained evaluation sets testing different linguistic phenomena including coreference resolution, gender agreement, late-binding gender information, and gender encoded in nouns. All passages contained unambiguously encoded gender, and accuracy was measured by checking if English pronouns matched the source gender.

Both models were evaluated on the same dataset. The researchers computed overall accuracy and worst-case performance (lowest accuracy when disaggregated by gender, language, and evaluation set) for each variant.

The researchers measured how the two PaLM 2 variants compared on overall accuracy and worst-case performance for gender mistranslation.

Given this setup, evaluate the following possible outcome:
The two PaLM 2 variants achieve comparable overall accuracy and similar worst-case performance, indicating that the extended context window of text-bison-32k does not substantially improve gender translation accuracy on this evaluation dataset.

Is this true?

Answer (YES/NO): YES